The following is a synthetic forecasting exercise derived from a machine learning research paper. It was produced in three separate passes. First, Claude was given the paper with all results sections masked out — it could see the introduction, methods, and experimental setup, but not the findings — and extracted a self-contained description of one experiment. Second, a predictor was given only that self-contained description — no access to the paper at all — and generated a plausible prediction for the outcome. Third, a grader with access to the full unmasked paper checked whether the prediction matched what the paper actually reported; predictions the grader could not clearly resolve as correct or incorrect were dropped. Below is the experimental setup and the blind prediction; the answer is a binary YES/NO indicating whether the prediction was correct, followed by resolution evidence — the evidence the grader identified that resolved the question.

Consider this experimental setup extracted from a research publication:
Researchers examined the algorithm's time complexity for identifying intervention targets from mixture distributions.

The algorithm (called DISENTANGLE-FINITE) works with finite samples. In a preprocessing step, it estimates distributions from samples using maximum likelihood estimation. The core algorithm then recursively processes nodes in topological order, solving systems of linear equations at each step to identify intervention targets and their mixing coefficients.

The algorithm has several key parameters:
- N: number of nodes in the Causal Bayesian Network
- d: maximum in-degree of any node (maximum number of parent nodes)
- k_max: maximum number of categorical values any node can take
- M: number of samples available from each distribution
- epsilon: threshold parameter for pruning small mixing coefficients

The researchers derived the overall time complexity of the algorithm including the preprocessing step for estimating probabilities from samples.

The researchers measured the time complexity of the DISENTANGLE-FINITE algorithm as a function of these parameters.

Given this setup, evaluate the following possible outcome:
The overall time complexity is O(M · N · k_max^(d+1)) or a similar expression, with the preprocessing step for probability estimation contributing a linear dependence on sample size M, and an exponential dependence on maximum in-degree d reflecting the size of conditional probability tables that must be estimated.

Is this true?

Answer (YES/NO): NO